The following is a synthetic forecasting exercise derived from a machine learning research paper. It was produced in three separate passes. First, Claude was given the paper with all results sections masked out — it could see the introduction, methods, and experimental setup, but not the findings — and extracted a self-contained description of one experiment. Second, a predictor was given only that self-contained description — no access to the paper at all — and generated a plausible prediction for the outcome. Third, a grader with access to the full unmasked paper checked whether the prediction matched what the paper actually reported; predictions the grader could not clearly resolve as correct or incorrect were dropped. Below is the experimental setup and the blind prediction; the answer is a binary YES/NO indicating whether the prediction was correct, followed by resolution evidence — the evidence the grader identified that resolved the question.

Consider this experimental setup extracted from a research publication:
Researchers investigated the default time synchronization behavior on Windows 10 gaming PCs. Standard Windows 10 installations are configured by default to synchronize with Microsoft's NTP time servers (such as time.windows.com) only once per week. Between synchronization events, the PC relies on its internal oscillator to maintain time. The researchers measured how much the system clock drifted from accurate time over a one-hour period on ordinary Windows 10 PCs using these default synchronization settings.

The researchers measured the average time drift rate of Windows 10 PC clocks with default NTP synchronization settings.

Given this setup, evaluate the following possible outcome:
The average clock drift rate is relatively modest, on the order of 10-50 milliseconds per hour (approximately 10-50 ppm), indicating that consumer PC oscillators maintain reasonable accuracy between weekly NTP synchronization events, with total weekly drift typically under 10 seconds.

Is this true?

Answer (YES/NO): YES